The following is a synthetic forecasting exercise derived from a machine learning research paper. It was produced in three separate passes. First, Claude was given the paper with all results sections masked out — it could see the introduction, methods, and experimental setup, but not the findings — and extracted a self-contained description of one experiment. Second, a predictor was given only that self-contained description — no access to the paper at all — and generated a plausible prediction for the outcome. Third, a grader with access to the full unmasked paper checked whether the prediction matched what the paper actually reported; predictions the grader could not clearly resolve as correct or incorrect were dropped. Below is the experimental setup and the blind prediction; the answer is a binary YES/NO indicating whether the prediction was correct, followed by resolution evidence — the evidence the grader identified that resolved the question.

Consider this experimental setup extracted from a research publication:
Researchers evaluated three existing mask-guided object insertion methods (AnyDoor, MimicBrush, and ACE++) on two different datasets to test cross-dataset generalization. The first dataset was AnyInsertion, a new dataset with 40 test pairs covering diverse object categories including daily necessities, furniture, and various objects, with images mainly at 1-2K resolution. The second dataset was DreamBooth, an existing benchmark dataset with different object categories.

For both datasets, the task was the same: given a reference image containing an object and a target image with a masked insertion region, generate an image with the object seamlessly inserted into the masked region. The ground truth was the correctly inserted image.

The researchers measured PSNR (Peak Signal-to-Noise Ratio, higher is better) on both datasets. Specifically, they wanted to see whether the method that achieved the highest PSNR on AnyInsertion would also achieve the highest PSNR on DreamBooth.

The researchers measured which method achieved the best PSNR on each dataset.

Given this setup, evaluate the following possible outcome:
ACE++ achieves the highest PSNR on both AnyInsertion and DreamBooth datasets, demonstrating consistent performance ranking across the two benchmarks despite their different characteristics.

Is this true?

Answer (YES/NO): NO